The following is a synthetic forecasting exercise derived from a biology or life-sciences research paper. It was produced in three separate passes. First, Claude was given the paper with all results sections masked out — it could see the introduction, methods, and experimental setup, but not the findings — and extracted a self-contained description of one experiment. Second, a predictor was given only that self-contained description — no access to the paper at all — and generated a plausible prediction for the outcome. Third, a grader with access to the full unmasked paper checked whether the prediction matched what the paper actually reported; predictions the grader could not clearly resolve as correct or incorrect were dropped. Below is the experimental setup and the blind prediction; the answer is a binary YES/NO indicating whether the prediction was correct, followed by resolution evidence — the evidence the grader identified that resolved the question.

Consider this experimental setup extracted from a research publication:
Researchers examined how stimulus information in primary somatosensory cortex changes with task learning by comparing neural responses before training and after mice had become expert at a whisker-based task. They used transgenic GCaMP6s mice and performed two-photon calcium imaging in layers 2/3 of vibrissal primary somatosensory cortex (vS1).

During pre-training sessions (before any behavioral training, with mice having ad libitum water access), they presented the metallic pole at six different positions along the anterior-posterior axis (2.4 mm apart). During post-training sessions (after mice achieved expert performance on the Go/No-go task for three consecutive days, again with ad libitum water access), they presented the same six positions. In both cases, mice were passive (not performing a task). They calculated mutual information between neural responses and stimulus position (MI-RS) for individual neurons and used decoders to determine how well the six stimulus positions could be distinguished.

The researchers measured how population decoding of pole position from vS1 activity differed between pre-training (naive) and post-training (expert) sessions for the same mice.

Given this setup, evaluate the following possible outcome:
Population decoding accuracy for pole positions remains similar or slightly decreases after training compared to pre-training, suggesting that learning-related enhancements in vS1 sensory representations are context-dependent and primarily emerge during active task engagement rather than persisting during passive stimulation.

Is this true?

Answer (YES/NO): NO